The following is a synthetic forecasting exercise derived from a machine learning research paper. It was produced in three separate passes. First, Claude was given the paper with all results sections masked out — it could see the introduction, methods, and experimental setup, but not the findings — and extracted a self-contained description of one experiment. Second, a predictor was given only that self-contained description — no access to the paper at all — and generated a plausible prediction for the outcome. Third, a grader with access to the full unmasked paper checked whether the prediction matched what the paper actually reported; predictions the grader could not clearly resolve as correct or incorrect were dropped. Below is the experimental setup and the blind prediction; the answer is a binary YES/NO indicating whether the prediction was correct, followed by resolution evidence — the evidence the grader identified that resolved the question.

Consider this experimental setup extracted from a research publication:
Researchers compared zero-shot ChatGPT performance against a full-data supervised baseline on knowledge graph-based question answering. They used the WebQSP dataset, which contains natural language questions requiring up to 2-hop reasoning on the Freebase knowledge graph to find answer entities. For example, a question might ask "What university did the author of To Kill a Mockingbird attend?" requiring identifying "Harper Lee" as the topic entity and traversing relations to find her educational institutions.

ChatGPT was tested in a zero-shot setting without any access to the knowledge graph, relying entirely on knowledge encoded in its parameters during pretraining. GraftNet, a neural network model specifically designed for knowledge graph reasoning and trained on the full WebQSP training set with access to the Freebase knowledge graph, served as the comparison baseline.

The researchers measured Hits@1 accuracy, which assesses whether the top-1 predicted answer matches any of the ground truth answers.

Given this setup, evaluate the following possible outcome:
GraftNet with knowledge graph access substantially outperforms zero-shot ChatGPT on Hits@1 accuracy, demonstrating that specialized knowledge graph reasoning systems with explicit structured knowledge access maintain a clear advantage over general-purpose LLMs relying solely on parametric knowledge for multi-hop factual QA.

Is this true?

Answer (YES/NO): NO